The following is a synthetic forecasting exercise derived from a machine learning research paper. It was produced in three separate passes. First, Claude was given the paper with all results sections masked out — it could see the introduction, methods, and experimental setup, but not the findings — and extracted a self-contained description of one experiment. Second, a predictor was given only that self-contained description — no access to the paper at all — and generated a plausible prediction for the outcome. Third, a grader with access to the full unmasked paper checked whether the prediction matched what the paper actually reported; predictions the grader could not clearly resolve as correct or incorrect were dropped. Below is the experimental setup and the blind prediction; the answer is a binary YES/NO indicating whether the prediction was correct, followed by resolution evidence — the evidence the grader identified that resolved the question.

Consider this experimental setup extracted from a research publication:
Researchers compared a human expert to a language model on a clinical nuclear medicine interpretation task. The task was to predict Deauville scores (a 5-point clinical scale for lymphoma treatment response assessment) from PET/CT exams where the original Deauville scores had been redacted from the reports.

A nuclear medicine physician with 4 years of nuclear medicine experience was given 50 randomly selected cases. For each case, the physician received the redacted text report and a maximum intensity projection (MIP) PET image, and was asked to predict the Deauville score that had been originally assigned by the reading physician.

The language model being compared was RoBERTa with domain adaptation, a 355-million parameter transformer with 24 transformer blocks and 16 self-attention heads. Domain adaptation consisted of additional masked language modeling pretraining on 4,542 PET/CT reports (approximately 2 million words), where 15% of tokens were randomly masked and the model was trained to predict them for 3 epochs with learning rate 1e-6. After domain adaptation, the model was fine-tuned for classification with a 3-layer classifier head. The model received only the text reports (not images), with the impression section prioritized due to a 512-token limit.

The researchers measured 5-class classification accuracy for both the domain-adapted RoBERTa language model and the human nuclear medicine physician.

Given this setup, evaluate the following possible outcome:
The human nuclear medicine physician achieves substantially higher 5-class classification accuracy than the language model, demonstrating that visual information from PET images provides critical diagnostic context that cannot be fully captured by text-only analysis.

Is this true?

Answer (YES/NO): NO